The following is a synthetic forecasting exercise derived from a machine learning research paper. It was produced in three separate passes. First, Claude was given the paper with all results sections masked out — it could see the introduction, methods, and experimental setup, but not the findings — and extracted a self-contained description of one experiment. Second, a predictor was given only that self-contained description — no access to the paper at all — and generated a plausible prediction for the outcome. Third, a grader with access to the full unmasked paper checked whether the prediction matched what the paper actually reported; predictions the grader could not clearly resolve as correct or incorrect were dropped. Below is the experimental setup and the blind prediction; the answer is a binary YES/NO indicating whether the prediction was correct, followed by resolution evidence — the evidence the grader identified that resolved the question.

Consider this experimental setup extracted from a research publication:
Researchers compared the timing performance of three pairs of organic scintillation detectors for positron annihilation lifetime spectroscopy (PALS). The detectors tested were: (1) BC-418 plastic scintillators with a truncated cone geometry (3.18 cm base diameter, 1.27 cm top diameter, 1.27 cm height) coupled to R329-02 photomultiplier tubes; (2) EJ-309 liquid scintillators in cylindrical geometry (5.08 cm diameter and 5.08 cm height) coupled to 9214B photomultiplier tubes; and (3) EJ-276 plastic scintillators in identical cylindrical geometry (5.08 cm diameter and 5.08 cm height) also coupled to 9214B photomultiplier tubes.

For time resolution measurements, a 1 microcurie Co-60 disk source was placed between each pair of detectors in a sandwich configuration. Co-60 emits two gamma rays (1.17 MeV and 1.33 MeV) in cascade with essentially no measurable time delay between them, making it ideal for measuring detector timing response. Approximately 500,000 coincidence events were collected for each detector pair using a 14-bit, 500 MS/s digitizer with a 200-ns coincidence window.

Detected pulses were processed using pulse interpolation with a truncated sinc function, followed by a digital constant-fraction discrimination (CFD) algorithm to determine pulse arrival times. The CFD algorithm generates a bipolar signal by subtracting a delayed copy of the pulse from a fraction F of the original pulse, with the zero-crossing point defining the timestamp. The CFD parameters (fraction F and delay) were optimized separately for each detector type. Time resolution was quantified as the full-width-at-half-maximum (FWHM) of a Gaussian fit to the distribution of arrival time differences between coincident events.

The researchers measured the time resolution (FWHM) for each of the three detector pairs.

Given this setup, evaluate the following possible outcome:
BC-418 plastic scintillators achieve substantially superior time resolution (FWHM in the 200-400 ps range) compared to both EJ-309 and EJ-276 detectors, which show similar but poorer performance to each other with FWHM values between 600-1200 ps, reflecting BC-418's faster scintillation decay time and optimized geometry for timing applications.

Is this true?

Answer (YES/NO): NO